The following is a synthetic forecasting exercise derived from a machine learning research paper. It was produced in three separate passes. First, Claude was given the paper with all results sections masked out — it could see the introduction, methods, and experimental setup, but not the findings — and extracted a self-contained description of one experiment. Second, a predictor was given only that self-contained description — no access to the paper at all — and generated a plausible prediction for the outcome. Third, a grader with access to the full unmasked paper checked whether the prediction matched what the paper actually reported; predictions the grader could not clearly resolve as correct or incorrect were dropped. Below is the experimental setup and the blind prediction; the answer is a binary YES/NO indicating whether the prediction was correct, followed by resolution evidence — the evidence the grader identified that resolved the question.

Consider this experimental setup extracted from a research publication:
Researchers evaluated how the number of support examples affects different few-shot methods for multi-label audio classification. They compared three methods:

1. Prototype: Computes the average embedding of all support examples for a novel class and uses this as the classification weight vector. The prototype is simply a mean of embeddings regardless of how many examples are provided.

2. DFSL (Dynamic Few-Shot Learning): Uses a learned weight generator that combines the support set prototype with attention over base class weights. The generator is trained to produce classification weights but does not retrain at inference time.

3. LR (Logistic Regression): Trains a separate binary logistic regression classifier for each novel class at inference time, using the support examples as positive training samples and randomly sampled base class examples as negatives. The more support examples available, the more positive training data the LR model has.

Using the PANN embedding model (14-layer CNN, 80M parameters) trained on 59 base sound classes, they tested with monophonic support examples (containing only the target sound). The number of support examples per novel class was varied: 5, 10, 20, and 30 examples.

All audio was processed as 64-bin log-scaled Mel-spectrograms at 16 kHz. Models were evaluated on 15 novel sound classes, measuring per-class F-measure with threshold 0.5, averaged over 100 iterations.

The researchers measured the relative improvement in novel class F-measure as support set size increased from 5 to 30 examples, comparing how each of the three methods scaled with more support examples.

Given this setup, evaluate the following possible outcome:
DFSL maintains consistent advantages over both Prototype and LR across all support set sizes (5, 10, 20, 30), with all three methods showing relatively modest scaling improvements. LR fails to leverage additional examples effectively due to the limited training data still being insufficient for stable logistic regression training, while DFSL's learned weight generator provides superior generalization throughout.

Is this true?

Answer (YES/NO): NO